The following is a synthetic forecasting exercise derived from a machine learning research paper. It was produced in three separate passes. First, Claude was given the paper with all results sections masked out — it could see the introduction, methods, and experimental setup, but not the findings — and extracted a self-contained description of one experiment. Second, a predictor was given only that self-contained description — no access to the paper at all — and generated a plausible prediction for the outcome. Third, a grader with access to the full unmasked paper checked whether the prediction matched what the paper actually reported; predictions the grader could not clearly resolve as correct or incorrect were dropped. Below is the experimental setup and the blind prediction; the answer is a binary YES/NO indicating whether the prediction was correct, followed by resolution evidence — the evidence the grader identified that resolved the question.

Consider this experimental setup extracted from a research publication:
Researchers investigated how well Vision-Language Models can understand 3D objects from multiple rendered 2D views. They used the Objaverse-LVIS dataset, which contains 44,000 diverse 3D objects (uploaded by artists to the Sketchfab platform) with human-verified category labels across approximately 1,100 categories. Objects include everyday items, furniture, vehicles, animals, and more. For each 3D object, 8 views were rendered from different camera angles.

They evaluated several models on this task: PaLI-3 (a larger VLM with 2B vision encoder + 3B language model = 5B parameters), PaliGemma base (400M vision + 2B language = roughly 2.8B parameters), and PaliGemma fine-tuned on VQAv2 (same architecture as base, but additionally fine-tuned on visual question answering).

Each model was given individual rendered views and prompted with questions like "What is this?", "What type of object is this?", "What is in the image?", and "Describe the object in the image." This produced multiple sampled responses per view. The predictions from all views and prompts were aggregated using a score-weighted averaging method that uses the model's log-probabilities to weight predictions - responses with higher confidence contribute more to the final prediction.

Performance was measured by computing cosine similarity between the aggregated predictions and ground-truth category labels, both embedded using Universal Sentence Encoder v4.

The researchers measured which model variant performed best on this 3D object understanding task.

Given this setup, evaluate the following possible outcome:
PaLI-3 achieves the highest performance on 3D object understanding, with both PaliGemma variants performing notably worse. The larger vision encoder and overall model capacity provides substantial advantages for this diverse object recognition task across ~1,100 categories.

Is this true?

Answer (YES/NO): NO